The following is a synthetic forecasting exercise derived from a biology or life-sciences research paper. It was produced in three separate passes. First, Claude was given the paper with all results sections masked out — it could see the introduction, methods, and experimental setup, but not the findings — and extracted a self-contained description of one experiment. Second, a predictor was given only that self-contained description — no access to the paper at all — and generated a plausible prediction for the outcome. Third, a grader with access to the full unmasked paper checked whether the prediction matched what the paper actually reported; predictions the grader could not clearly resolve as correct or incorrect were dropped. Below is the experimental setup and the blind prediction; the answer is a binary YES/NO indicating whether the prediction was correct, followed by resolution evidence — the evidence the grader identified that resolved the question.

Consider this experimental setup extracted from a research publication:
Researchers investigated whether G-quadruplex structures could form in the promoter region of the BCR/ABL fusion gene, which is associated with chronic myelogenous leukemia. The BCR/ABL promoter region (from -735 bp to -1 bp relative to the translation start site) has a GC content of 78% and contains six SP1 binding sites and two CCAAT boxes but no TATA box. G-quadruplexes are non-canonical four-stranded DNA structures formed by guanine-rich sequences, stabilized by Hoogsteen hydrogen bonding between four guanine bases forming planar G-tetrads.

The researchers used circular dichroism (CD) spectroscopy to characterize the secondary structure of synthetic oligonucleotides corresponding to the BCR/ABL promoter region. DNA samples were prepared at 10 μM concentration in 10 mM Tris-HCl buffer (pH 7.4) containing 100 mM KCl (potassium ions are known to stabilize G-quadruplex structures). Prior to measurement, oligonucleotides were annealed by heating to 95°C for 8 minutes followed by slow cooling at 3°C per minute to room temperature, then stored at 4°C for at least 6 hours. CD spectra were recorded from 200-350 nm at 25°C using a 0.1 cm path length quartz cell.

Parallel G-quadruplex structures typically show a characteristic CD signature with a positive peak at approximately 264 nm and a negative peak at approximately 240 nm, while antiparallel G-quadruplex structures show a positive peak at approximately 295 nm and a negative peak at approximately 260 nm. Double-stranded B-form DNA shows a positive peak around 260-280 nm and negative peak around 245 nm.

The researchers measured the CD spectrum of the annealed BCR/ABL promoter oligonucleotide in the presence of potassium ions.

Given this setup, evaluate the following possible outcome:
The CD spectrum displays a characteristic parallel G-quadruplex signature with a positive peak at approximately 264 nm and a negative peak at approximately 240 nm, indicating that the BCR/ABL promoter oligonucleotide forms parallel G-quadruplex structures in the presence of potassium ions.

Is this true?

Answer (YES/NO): YES